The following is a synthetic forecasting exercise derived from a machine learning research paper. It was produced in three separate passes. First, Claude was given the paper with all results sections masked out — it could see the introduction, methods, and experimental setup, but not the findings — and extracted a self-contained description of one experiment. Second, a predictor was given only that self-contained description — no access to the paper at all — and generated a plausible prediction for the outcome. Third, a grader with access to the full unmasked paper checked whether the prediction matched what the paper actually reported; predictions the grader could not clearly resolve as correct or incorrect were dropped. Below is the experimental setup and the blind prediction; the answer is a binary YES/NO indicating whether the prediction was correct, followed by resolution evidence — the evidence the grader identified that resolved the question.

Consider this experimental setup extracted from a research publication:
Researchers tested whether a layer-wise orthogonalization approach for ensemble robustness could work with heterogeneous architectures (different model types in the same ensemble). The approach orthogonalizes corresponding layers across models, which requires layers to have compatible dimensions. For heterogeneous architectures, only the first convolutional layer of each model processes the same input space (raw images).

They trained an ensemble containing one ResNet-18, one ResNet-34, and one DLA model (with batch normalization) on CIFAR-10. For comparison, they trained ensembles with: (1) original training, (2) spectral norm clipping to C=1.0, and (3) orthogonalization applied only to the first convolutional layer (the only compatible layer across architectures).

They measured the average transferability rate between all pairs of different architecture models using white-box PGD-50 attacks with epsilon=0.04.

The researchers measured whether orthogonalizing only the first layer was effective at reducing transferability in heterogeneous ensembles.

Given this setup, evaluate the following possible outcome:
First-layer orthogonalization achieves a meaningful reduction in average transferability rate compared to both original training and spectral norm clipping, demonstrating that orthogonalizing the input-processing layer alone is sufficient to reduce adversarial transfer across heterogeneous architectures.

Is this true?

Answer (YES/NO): YES